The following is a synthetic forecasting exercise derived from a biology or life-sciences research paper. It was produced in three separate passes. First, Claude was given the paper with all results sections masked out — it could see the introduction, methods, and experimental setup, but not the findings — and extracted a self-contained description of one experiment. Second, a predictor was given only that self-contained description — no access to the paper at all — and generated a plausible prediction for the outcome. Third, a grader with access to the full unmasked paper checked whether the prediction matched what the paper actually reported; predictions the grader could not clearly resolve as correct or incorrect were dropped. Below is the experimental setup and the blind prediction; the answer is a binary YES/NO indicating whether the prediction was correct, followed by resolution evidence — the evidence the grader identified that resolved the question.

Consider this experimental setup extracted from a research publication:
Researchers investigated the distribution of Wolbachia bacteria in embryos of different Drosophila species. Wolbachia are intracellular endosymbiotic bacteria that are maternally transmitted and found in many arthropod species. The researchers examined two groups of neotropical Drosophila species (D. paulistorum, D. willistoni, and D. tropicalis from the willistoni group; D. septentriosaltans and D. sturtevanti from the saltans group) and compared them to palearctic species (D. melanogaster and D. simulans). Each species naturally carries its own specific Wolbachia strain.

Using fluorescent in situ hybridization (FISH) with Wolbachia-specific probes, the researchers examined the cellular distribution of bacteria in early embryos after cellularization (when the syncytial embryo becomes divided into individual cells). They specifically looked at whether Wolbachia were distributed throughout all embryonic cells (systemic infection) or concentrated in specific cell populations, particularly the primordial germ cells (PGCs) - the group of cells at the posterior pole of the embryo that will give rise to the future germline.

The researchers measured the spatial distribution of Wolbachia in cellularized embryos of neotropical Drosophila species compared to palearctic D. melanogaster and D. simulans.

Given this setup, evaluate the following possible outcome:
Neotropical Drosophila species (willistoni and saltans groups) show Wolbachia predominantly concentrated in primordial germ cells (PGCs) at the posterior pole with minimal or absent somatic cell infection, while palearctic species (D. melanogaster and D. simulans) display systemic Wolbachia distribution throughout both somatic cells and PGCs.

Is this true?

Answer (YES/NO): NO